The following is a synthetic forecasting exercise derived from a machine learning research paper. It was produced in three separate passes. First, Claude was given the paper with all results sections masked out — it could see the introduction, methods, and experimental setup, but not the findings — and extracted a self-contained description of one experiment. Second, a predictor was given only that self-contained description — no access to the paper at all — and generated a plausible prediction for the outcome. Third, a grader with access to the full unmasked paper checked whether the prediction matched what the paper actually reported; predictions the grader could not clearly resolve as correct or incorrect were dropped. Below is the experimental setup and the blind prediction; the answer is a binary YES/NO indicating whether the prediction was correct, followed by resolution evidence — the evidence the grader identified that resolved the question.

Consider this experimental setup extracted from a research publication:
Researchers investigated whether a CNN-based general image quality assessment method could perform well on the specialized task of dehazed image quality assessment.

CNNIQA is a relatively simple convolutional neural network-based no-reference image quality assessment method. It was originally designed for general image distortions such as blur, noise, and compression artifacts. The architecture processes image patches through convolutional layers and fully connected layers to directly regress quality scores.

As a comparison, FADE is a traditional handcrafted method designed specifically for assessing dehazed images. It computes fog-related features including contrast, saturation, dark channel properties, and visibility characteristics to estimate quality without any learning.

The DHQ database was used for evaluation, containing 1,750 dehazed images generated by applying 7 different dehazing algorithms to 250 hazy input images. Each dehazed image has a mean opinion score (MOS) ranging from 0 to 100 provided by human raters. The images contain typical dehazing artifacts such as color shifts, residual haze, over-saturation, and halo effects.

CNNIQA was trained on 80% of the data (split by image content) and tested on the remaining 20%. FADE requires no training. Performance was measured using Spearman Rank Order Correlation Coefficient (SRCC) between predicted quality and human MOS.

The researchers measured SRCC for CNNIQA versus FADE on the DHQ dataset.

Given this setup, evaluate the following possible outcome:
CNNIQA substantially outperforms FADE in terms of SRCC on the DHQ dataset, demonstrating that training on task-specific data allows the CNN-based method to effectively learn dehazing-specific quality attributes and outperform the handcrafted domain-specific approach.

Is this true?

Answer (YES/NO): YES